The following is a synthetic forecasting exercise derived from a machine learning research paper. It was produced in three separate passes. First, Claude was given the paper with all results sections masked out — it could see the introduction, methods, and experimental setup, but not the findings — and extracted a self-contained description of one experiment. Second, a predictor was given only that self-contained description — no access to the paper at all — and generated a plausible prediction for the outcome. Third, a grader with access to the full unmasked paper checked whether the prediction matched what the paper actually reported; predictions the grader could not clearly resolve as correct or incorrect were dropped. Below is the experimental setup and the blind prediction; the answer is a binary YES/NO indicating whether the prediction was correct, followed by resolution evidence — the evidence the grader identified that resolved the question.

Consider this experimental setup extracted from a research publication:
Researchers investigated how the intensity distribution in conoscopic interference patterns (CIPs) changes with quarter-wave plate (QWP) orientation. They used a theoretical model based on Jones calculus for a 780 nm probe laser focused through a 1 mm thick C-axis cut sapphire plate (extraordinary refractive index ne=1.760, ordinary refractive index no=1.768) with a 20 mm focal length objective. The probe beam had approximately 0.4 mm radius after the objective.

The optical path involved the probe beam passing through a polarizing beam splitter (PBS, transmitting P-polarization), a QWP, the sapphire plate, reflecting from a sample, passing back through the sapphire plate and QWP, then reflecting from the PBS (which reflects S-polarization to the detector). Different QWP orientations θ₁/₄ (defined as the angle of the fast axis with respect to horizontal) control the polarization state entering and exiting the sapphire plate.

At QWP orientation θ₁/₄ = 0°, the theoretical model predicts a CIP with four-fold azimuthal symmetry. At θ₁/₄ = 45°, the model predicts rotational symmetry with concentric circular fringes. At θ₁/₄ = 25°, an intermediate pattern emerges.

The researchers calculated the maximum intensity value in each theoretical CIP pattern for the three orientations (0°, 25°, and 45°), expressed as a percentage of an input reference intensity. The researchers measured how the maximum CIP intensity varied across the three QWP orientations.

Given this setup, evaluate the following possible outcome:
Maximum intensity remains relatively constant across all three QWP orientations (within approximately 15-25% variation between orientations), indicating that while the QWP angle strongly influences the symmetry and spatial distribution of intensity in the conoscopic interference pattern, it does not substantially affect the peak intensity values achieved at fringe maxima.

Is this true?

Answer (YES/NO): NO